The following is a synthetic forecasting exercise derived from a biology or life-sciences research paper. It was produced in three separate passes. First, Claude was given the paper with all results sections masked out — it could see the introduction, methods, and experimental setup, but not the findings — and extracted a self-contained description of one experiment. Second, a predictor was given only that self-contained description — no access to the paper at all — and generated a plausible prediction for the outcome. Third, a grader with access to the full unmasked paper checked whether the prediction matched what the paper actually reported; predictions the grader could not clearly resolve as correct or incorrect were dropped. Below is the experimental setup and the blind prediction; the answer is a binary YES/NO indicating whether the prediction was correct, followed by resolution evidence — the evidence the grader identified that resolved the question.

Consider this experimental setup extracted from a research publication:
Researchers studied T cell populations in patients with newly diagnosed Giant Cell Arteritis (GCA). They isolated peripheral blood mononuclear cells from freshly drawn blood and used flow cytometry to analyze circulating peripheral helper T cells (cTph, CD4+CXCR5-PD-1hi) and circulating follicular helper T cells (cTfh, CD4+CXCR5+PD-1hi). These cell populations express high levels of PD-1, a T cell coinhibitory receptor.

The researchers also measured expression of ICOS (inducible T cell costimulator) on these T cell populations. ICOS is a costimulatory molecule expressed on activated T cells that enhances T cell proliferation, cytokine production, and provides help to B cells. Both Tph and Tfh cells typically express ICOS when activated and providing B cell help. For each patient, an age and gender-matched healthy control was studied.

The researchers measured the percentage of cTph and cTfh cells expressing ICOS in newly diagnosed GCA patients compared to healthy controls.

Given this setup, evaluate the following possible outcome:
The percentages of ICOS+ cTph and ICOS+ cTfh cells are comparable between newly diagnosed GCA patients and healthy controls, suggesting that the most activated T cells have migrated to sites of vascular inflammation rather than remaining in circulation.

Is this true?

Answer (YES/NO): NO